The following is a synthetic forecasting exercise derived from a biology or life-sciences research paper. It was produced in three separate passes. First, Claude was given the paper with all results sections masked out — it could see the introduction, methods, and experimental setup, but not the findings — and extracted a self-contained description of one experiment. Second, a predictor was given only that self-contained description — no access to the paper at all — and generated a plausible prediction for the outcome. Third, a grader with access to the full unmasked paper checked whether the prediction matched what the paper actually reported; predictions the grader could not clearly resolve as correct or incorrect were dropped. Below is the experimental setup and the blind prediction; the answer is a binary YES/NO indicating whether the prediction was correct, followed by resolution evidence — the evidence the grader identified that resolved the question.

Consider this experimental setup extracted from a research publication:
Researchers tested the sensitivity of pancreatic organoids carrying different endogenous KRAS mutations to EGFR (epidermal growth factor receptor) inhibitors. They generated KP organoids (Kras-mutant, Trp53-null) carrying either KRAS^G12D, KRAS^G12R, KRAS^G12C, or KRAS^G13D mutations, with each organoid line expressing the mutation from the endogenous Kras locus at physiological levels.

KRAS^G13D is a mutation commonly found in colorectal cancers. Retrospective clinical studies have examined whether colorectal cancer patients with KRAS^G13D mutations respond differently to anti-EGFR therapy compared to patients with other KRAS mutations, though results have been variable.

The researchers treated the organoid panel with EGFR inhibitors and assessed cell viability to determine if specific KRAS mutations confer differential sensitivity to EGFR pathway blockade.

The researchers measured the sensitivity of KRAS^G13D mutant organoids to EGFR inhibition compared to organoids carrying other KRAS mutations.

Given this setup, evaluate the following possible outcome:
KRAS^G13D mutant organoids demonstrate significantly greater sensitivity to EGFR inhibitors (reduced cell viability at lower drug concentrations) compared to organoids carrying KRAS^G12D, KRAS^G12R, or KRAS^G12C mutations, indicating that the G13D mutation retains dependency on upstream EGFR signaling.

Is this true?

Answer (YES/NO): YES